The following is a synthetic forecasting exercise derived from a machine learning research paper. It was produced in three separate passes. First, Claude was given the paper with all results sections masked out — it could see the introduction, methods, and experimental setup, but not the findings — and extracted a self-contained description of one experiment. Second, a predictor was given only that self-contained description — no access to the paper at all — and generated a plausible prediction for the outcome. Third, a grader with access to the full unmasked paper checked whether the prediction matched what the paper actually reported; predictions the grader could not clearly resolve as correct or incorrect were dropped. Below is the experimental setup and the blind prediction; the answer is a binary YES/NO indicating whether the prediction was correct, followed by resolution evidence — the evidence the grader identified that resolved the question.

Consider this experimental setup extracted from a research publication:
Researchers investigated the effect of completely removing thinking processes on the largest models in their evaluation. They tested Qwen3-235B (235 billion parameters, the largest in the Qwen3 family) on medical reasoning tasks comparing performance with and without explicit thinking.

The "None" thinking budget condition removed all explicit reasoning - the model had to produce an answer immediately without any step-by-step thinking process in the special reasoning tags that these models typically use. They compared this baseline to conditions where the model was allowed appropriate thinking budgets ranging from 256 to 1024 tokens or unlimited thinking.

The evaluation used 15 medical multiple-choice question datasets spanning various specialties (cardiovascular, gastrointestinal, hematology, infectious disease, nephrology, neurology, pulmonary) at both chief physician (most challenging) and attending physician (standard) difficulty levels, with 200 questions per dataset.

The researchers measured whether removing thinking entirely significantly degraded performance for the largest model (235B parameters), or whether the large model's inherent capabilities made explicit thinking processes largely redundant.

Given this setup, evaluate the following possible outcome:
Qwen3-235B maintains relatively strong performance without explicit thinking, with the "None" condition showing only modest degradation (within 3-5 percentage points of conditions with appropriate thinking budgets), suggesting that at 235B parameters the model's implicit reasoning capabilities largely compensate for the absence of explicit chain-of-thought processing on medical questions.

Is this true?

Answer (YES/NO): NO